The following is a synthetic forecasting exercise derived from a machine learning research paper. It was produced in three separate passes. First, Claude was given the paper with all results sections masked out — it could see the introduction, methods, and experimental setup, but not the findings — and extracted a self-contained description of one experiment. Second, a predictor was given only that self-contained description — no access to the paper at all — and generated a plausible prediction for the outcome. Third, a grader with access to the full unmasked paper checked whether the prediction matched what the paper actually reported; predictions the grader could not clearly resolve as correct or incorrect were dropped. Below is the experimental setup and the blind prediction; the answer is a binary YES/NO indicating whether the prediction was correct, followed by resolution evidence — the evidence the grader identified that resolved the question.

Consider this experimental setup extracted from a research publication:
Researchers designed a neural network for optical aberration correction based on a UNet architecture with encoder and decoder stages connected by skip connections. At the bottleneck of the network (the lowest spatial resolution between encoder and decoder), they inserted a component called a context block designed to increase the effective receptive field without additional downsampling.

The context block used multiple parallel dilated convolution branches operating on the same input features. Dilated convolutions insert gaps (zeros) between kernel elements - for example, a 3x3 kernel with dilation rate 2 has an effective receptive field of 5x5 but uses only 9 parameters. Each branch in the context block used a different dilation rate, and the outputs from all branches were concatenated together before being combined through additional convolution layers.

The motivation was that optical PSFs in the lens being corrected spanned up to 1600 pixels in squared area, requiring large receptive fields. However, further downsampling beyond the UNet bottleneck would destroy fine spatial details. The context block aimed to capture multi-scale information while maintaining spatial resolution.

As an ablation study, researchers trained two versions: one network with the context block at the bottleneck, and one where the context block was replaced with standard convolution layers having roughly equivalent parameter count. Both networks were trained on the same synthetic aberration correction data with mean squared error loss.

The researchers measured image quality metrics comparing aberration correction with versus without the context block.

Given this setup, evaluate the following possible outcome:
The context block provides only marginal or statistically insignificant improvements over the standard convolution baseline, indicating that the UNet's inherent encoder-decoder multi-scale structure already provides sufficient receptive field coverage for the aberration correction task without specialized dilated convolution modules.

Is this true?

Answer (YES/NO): NO